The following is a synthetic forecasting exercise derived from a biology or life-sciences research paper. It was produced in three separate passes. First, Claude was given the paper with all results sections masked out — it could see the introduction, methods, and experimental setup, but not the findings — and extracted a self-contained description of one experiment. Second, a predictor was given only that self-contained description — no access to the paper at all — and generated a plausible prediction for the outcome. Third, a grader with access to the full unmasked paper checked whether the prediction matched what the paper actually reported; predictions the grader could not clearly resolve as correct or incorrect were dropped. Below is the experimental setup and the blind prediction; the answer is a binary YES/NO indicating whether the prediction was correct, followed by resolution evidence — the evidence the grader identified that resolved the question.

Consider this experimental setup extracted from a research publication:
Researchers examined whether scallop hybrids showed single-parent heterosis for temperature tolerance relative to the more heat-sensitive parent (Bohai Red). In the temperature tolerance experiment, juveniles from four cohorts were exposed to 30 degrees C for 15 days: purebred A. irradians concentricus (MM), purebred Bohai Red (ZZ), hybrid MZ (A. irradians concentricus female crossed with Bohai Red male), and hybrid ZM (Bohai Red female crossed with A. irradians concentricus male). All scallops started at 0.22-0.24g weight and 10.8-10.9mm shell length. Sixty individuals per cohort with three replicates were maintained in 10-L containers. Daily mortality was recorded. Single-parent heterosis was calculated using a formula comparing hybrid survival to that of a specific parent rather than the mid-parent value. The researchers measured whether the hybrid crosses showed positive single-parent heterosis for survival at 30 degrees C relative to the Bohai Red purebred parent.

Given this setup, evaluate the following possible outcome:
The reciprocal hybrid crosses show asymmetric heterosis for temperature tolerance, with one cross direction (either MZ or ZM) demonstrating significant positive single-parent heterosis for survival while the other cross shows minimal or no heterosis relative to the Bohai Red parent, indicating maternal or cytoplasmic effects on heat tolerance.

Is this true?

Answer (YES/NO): NO